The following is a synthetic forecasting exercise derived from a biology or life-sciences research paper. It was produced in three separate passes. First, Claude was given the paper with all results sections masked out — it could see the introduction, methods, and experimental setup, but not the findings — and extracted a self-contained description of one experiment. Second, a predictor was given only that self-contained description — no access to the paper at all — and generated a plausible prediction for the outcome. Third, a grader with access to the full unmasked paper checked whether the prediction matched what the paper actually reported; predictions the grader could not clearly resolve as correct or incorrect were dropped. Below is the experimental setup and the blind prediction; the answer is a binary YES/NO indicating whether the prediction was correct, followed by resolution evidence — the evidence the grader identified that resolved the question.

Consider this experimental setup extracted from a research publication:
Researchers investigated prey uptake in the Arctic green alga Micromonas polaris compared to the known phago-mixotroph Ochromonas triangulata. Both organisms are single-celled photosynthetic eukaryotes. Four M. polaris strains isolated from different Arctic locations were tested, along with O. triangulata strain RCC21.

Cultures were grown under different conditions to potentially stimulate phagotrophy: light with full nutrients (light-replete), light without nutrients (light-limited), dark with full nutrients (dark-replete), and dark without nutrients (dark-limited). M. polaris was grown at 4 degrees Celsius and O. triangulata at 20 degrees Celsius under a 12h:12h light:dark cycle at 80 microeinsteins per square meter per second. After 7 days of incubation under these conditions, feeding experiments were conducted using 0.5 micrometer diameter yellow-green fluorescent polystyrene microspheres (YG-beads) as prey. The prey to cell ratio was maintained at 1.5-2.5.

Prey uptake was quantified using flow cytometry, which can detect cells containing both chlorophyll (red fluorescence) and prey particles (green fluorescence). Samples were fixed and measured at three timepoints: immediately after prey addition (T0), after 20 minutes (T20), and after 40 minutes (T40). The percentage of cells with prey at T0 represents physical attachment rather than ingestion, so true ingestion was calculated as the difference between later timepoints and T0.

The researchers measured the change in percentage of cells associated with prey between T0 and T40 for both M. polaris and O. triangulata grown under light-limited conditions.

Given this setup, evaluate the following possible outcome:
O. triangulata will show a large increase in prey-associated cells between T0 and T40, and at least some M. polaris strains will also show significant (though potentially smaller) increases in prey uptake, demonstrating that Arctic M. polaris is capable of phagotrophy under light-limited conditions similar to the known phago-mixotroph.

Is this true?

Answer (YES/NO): NO